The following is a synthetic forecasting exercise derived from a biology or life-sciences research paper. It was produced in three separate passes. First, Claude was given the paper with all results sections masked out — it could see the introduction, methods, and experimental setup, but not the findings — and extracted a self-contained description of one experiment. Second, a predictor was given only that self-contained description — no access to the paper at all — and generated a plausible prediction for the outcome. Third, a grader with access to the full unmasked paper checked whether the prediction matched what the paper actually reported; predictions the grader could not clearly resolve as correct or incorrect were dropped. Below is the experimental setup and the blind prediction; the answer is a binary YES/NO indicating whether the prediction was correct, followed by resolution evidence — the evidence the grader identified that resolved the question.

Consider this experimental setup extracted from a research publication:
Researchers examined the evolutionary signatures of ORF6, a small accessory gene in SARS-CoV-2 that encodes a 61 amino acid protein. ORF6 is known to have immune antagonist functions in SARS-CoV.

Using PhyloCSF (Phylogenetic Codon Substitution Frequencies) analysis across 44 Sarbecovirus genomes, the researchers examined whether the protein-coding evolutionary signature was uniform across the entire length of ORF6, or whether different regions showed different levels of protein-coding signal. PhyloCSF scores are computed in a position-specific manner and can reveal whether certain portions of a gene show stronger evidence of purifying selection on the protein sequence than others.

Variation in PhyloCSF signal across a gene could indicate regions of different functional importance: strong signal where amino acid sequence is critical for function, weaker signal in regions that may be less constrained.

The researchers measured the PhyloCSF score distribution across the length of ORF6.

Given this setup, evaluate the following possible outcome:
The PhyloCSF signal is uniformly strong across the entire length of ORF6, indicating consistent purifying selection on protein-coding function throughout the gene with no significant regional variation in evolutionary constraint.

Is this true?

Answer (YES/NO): NO